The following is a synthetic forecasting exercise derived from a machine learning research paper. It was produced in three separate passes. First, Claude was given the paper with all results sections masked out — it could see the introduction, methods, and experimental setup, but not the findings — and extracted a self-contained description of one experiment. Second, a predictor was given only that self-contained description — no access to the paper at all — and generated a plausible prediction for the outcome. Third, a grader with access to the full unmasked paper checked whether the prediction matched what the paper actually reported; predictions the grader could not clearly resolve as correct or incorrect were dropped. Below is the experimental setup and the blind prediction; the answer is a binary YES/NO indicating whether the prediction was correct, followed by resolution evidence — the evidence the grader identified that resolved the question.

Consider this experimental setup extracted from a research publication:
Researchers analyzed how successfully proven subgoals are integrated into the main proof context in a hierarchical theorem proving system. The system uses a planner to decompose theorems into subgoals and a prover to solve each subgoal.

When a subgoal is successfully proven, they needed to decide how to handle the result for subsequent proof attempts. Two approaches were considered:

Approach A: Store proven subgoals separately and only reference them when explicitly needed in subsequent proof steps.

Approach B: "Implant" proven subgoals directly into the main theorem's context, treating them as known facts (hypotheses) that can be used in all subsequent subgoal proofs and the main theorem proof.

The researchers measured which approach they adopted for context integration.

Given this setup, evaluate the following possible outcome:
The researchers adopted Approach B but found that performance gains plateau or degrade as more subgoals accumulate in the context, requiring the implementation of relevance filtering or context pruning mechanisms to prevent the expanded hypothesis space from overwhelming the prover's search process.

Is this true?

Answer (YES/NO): NO